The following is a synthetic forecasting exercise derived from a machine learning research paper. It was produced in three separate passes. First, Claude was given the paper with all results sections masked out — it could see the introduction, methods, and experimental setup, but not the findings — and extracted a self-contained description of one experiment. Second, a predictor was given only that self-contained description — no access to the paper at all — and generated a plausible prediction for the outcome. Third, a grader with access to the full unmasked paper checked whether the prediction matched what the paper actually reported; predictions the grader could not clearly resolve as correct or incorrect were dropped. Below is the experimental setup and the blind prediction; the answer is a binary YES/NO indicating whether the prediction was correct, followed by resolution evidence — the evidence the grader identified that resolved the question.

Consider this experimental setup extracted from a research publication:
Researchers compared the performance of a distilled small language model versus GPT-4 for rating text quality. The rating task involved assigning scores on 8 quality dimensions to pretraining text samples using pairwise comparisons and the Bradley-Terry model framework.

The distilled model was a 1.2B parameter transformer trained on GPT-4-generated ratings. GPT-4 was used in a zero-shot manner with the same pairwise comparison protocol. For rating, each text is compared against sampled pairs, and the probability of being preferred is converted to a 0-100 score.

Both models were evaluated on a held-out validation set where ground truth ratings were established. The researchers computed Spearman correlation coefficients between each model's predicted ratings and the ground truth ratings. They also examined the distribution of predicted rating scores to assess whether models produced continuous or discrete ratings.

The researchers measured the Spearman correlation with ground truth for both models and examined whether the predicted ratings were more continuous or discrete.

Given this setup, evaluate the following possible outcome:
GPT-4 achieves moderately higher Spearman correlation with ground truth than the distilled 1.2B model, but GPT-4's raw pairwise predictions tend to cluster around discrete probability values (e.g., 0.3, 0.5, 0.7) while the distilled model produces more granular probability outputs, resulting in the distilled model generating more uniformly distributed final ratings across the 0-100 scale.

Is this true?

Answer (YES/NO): NO